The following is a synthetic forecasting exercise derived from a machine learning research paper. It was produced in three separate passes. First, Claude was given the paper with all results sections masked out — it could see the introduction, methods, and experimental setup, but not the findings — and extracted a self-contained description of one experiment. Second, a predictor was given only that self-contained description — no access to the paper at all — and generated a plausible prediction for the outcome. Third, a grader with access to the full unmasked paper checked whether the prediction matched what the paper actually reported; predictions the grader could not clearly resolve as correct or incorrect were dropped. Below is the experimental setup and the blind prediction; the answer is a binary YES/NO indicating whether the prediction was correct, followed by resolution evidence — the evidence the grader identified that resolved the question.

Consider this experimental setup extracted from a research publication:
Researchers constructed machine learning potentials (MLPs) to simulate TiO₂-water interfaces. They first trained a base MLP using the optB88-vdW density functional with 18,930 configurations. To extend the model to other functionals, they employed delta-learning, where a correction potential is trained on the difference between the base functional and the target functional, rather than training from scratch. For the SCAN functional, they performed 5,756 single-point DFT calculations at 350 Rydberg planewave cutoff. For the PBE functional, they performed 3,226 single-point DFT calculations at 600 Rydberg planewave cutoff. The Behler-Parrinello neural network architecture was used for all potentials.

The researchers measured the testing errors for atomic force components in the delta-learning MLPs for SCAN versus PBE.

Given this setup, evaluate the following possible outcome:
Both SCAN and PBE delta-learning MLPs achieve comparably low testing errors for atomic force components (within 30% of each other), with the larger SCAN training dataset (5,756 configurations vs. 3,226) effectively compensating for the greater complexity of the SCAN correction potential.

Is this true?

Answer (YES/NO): NO